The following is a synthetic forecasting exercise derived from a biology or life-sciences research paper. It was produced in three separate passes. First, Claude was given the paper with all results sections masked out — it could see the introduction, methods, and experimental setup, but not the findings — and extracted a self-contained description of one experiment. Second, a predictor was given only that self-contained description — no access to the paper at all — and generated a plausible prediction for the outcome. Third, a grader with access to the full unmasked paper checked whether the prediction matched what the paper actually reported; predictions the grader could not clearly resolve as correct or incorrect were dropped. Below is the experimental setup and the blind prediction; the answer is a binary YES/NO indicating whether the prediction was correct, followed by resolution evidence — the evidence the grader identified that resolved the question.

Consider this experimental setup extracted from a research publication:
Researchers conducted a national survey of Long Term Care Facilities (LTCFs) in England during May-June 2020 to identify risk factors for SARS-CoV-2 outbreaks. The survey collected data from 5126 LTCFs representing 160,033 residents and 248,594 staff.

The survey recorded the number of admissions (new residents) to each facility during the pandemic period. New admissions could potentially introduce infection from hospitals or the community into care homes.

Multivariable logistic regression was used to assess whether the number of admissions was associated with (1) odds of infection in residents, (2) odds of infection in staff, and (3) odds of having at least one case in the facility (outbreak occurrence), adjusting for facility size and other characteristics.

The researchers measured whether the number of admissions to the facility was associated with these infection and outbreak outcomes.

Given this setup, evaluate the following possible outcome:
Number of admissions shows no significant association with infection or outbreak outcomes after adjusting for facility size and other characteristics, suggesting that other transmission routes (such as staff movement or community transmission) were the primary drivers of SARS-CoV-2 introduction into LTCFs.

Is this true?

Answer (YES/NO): NO